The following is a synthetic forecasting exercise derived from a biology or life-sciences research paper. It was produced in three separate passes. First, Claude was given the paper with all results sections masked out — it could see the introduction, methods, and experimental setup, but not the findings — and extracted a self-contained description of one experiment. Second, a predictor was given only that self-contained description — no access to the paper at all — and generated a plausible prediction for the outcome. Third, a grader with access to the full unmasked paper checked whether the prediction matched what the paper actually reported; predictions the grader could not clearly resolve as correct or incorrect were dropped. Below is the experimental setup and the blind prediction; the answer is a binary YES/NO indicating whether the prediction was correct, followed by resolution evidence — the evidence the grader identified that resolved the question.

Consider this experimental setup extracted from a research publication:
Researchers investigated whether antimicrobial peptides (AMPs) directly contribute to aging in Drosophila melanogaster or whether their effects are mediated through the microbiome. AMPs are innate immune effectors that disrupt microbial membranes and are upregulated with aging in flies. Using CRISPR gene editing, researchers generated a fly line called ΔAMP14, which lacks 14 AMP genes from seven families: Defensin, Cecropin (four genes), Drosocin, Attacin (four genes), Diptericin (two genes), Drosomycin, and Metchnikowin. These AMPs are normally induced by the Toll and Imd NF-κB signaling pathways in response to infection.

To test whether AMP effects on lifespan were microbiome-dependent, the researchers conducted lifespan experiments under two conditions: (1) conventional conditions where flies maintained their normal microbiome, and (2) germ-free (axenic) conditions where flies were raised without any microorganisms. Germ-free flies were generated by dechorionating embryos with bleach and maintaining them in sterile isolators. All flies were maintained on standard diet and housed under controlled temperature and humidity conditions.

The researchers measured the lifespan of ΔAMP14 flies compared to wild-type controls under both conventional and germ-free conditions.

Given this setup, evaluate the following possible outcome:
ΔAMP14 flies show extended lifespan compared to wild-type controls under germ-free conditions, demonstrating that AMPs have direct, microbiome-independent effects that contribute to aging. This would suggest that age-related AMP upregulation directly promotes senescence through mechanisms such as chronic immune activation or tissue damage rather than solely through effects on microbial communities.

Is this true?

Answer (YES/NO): NO